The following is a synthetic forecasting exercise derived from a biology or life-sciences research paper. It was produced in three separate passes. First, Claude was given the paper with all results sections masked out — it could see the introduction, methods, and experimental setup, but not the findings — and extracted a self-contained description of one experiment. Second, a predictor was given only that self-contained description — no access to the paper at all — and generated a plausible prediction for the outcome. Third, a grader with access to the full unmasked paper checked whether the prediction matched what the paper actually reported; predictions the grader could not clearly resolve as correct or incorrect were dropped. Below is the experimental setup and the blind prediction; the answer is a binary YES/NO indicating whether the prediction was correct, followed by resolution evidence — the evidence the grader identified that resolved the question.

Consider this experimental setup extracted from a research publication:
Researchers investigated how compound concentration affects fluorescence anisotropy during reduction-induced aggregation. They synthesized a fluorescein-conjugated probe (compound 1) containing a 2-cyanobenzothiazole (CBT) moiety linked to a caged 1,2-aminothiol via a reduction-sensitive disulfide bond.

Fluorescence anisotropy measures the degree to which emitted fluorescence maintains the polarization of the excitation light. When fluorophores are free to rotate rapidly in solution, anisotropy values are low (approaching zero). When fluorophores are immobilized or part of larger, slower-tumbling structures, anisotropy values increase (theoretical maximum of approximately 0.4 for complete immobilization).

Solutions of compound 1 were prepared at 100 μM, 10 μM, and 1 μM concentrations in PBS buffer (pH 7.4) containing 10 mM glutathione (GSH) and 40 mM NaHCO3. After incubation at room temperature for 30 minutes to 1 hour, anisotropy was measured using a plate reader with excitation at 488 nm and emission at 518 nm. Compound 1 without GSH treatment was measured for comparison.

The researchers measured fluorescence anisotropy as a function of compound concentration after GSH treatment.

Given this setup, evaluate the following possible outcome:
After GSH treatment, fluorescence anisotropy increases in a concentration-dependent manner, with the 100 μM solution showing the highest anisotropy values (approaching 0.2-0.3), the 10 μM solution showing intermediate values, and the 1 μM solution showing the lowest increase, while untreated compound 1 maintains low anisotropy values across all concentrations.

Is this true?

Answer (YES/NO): NO